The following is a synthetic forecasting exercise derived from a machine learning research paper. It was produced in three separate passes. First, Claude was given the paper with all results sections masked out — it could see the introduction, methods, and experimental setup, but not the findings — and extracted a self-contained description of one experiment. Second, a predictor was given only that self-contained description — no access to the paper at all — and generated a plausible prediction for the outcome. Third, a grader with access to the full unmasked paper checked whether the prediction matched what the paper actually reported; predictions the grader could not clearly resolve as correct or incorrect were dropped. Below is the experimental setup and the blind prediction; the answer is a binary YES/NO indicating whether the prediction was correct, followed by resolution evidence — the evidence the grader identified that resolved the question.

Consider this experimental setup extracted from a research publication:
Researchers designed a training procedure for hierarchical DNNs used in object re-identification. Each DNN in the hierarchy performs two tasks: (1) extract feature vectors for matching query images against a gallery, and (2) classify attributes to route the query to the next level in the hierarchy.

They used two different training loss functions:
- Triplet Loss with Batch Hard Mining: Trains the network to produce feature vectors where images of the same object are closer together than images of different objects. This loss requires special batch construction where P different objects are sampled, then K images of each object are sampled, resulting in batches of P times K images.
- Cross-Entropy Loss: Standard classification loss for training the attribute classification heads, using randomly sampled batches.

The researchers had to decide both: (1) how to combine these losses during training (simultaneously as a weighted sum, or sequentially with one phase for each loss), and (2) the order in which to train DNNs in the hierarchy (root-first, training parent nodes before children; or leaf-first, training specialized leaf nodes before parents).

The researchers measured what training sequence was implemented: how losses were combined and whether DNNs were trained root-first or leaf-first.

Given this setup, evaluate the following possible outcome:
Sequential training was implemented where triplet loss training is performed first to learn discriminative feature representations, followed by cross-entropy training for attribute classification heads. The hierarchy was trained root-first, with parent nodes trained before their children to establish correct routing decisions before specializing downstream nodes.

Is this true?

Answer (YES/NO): YES